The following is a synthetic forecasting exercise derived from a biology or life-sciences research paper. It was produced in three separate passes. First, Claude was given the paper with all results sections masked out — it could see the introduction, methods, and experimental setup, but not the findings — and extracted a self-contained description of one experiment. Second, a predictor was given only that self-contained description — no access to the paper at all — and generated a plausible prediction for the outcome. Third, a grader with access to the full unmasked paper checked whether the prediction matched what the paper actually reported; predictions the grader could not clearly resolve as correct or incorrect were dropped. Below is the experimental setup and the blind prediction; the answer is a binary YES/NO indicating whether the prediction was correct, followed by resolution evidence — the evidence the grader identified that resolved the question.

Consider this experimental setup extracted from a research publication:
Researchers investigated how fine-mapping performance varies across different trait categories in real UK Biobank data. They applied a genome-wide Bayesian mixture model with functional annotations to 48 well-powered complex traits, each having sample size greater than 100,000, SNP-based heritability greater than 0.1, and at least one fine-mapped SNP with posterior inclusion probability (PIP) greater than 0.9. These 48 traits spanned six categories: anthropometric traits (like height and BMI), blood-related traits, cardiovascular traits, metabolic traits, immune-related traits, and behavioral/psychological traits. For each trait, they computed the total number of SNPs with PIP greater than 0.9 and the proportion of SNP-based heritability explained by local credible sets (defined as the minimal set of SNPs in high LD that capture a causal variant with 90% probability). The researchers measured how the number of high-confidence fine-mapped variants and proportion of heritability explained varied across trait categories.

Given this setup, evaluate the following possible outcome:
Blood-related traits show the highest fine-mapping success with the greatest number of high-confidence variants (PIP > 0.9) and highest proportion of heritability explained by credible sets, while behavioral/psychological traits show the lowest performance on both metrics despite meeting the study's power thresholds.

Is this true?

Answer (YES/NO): NO